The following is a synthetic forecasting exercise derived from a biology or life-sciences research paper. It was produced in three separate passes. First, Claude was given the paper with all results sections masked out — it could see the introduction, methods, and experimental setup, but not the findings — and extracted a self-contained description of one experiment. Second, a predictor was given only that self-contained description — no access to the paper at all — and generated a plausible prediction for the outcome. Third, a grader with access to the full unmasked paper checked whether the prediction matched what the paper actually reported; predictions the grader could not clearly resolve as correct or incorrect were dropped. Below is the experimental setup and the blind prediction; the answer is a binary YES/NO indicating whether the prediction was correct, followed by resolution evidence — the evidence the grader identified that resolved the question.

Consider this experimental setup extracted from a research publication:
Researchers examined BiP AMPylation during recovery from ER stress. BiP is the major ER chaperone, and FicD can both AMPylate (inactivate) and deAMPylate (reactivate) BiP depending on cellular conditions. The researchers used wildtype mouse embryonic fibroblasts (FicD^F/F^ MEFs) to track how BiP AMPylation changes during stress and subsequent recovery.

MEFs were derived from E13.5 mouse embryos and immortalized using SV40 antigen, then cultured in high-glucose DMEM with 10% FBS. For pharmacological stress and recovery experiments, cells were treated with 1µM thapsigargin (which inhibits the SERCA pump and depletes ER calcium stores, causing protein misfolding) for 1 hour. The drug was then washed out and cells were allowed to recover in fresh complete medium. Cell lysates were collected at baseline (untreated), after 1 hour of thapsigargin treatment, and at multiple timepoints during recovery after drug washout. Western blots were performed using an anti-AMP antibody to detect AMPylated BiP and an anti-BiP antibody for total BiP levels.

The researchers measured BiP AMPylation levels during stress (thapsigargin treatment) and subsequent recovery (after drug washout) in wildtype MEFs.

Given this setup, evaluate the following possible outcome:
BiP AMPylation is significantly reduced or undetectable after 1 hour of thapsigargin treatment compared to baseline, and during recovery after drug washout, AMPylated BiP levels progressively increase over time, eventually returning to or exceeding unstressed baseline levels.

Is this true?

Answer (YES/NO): NO